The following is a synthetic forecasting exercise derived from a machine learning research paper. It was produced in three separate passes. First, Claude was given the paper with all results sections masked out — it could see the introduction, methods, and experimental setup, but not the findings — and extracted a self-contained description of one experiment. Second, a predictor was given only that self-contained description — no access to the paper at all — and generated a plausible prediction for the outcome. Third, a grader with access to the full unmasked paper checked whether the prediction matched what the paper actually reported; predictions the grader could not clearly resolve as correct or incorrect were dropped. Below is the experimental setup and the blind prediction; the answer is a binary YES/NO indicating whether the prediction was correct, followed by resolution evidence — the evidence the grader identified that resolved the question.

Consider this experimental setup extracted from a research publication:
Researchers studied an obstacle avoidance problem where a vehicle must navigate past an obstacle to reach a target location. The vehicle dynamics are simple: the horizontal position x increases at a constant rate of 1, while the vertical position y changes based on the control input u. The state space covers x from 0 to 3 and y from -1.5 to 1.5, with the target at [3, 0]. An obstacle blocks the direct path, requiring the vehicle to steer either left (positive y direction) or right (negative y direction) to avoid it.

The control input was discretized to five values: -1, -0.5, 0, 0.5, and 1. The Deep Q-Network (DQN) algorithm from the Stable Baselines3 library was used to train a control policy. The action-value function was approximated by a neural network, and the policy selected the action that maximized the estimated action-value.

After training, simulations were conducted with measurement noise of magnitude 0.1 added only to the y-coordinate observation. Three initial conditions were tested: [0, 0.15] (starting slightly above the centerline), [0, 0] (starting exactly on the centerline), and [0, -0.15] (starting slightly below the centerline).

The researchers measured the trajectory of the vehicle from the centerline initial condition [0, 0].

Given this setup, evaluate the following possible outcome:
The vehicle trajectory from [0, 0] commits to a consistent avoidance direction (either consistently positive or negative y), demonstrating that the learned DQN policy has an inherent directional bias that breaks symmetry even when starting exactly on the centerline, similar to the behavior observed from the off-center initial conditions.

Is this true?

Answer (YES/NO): NO